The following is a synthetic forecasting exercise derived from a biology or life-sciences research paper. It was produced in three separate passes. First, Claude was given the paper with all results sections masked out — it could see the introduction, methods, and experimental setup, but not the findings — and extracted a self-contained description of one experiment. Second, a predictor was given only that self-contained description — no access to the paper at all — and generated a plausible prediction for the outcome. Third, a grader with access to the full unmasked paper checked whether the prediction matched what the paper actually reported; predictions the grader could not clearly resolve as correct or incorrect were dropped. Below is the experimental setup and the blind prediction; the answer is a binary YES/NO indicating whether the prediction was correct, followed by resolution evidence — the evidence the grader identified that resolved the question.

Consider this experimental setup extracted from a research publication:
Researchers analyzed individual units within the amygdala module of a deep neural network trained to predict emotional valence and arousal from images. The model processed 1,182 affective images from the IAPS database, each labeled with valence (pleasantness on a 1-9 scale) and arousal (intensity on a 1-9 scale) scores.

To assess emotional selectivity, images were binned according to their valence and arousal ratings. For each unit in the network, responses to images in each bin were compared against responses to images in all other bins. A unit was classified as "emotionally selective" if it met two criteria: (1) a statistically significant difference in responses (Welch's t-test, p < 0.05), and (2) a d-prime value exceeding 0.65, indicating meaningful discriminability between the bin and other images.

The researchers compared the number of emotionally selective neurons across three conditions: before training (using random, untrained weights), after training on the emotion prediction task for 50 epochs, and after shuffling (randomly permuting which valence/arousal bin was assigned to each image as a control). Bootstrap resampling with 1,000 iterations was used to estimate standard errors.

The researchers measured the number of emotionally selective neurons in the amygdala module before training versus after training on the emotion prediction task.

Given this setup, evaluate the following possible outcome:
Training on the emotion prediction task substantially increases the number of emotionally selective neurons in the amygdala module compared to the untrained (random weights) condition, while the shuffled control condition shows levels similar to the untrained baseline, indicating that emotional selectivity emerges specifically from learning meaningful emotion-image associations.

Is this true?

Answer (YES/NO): NO